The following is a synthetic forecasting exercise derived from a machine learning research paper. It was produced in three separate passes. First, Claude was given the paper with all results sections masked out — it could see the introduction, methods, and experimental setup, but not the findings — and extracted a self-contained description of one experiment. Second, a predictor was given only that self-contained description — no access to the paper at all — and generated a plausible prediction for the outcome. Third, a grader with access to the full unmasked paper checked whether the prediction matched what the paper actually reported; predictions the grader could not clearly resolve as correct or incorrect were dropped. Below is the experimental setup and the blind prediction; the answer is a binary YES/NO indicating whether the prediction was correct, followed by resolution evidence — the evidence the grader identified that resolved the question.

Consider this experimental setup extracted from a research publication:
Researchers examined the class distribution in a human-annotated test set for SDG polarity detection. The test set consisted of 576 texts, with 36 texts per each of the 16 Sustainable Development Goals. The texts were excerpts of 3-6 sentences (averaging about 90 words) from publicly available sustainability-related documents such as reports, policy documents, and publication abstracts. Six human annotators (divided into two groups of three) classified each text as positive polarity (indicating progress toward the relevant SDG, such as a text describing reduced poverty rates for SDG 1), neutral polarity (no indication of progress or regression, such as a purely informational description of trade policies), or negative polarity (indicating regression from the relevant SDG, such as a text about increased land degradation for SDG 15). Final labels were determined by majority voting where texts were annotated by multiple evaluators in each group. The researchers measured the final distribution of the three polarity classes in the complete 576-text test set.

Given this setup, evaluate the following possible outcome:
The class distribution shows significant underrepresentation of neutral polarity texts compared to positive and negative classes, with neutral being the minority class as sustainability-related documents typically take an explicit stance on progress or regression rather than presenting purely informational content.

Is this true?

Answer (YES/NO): NO